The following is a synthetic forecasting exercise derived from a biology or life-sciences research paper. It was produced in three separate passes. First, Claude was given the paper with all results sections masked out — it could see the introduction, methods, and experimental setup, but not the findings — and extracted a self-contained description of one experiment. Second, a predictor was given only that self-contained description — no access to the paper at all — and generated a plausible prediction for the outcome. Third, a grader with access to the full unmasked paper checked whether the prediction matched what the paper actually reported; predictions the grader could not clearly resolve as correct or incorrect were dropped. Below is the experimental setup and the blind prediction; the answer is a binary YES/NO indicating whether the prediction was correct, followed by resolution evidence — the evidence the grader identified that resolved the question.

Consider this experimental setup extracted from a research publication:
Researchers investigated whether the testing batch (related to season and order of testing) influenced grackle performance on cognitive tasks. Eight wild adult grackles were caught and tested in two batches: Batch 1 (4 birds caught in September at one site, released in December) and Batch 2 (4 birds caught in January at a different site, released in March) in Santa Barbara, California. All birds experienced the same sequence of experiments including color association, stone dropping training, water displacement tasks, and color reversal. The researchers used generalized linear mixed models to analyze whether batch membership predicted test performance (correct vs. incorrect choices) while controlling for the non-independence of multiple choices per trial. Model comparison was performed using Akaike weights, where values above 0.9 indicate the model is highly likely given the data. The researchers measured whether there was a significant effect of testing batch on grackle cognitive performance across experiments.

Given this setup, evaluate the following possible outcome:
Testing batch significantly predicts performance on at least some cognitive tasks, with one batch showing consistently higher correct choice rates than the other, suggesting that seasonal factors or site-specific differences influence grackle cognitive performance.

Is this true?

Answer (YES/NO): NO